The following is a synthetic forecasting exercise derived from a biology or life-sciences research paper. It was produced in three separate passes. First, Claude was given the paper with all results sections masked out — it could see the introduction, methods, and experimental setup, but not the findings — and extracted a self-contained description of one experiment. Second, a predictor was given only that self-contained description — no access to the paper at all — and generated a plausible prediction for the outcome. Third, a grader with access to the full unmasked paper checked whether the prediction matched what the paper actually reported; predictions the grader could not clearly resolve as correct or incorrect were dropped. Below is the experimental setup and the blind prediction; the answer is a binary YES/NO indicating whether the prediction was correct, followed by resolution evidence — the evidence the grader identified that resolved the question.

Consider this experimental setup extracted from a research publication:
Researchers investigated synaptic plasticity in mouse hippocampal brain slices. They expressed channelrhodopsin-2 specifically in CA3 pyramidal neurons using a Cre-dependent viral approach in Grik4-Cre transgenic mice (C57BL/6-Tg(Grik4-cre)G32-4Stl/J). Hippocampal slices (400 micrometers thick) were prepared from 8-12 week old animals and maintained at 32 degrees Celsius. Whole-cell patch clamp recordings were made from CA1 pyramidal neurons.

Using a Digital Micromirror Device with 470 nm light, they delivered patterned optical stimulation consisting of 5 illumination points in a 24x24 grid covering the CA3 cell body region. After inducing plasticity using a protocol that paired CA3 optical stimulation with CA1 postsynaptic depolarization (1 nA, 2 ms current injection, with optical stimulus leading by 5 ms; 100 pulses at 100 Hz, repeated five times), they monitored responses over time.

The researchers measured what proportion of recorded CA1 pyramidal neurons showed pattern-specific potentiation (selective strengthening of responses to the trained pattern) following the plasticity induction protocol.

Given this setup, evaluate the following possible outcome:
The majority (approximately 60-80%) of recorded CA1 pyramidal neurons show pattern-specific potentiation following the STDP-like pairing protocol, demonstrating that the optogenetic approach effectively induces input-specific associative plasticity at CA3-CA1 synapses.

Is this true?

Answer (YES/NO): NO